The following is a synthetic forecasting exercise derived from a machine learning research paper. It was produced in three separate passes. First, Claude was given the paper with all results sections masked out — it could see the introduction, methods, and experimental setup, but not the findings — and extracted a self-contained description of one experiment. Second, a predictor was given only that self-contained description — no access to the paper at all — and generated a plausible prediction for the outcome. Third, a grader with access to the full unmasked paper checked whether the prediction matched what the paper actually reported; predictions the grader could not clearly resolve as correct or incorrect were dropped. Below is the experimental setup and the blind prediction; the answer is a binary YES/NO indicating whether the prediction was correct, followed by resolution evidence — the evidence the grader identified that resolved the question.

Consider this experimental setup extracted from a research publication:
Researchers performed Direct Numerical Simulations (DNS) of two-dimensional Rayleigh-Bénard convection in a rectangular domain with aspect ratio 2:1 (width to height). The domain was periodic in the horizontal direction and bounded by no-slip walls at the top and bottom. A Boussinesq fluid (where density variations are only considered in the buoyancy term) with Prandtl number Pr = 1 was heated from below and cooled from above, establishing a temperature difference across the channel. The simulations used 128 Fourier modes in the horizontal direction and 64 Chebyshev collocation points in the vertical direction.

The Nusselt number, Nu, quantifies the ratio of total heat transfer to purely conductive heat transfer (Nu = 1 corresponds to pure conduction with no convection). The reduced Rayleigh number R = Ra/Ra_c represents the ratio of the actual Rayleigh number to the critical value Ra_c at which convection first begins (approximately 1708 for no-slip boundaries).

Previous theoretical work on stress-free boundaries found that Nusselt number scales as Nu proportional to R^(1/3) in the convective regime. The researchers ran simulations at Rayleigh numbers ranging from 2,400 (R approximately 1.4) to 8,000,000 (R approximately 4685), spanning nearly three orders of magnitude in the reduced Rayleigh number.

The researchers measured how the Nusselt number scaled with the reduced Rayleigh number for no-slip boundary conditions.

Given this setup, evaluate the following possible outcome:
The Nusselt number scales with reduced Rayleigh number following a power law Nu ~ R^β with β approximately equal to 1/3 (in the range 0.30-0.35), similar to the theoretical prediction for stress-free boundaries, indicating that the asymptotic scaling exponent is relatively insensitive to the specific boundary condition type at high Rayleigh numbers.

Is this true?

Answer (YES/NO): NO